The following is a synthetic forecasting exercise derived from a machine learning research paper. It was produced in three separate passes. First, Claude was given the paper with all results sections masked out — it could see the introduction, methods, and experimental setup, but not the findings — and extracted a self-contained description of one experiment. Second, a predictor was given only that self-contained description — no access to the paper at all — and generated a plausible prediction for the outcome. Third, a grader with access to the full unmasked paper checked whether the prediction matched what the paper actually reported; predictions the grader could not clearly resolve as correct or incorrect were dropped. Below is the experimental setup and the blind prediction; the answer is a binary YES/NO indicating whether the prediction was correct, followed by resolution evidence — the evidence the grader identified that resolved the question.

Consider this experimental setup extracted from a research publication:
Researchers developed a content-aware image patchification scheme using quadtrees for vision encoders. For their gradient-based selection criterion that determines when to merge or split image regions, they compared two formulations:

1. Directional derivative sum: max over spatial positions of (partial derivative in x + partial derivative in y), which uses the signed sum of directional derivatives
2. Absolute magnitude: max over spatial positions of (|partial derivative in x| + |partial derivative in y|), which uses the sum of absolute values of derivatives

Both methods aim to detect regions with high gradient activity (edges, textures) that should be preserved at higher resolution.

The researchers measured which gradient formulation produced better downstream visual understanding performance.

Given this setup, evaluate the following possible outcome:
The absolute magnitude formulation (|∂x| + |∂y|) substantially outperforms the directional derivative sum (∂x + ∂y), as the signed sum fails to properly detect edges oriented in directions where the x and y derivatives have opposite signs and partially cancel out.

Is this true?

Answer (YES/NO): NO